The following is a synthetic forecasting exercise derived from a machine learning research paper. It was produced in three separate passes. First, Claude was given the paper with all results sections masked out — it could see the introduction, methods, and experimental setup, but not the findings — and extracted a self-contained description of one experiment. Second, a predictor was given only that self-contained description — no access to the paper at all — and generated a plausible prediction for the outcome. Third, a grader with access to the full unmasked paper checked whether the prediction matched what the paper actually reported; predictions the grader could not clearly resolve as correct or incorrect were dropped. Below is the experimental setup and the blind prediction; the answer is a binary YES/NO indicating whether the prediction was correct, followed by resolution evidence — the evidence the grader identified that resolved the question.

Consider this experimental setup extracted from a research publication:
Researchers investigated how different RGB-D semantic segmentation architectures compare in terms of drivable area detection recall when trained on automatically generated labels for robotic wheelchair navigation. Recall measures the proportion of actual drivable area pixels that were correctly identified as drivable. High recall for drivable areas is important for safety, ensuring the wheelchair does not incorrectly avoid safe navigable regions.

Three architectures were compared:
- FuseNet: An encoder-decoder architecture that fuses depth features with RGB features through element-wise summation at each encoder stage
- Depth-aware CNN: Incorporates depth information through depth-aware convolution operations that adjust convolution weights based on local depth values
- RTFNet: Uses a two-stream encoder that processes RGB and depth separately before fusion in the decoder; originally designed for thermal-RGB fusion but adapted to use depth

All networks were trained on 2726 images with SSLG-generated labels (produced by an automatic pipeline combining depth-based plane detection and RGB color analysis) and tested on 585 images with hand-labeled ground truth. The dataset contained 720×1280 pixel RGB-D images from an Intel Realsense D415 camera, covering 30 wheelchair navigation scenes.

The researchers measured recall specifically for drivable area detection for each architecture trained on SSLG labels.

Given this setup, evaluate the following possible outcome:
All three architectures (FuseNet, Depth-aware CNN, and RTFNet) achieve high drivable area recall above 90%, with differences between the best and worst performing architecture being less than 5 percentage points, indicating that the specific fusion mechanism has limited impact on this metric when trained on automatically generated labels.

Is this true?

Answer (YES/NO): NO